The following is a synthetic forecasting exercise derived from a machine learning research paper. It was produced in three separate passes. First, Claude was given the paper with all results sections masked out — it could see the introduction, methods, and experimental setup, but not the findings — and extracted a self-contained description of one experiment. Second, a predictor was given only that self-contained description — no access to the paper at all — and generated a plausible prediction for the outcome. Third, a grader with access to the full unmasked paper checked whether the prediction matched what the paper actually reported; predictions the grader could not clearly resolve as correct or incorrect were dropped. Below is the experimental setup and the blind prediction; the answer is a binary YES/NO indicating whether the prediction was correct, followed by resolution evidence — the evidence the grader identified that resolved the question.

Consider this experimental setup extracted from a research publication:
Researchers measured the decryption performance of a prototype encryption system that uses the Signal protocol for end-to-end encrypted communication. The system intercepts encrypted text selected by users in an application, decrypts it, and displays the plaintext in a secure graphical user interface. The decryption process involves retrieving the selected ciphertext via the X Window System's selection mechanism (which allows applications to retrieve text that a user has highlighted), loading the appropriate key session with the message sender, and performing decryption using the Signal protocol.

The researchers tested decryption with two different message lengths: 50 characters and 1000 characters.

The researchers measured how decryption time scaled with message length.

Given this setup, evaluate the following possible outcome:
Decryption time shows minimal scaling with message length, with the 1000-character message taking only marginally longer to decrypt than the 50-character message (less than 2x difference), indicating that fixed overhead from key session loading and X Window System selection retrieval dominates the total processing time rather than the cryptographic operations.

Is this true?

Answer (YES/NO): YES